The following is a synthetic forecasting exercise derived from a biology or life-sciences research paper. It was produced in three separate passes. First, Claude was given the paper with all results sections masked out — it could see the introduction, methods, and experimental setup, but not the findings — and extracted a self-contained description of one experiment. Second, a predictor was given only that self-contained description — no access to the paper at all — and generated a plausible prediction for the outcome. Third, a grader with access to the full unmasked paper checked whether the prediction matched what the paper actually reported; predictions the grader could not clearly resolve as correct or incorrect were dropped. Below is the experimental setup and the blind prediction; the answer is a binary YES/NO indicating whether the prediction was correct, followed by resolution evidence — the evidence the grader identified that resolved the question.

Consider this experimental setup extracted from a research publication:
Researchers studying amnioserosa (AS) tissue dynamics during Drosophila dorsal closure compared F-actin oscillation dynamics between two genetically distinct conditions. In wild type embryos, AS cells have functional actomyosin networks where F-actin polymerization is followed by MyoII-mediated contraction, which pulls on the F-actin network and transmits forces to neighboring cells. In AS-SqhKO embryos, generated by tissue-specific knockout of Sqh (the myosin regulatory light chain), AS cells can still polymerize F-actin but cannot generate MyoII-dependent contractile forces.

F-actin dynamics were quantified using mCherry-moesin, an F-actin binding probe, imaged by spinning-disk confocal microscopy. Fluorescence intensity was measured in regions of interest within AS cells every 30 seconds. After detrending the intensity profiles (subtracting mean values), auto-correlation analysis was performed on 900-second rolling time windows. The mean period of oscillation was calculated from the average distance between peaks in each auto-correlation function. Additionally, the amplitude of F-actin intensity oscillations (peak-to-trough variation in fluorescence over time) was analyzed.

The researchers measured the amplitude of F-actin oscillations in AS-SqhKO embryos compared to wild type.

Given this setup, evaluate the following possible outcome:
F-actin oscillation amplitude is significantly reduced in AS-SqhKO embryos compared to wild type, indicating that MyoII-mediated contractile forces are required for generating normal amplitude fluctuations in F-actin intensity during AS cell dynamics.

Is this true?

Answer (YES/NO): NO